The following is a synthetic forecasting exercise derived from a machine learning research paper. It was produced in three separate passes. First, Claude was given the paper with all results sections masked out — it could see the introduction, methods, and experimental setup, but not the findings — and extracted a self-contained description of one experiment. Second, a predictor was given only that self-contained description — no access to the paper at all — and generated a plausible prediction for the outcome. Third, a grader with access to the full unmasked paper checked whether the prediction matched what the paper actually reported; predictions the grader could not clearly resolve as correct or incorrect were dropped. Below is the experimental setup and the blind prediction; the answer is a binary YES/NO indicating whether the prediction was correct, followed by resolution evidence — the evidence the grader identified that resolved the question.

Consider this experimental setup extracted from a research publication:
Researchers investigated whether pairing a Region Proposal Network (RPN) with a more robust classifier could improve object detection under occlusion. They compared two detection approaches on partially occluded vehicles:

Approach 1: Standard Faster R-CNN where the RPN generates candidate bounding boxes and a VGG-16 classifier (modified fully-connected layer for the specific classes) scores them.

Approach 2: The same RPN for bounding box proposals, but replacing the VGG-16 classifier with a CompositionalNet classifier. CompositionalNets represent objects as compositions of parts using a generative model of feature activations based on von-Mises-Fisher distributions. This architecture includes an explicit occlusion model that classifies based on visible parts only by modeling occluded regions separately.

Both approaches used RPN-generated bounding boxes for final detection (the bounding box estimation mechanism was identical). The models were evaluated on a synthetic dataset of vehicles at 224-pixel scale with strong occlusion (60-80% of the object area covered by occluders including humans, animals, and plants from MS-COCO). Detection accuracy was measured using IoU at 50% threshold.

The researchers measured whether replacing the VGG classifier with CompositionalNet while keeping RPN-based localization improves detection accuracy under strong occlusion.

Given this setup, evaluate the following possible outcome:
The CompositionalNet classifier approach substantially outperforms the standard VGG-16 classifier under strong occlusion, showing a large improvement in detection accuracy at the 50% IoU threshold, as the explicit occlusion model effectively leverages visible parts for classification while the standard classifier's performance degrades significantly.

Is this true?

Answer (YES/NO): NO